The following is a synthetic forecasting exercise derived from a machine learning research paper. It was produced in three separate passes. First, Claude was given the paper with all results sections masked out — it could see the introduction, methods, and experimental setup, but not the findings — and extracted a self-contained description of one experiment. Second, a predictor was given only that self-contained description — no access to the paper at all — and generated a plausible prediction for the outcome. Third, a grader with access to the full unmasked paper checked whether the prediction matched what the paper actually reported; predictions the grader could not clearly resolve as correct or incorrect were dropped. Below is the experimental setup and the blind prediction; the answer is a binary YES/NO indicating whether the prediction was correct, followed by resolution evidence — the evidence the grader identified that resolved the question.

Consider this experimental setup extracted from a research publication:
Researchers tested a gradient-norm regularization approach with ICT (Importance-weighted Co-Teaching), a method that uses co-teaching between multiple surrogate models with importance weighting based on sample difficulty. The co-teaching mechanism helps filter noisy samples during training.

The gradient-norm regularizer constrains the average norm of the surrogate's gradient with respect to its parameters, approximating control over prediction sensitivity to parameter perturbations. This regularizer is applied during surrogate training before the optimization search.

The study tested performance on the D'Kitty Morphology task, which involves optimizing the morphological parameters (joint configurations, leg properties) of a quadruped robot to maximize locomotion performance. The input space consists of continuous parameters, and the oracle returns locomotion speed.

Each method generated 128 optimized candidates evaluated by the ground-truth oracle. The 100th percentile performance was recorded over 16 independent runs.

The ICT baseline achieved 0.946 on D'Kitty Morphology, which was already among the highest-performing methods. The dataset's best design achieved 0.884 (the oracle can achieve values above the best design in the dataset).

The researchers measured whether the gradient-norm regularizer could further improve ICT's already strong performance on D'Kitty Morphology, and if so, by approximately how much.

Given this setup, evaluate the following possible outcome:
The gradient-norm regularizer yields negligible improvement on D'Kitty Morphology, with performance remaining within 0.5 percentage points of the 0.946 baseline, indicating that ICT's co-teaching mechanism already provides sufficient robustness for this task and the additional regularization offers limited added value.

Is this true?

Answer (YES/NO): NO